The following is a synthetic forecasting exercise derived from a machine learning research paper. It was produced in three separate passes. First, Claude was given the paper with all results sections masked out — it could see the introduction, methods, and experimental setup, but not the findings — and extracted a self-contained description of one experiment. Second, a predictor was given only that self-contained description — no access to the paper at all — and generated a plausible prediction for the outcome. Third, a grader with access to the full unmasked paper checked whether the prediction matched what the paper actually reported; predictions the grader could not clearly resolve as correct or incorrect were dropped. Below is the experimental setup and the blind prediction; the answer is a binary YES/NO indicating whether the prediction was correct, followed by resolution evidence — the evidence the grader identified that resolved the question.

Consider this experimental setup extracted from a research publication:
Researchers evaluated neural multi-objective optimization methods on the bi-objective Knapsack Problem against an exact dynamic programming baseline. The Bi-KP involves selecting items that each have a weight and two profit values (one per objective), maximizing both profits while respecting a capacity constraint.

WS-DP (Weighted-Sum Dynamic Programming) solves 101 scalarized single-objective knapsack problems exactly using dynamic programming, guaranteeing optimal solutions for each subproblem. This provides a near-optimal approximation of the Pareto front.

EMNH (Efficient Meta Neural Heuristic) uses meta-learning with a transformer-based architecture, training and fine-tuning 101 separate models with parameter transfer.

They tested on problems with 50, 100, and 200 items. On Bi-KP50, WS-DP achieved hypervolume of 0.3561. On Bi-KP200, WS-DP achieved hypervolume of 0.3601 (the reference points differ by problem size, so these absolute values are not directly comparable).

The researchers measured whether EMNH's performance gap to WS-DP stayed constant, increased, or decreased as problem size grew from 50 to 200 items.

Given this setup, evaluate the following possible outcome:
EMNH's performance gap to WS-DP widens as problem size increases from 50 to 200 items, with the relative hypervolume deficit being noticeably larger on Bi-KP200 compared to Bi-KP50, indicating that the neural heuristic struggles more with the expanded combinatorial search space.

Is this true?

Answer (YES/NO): NO